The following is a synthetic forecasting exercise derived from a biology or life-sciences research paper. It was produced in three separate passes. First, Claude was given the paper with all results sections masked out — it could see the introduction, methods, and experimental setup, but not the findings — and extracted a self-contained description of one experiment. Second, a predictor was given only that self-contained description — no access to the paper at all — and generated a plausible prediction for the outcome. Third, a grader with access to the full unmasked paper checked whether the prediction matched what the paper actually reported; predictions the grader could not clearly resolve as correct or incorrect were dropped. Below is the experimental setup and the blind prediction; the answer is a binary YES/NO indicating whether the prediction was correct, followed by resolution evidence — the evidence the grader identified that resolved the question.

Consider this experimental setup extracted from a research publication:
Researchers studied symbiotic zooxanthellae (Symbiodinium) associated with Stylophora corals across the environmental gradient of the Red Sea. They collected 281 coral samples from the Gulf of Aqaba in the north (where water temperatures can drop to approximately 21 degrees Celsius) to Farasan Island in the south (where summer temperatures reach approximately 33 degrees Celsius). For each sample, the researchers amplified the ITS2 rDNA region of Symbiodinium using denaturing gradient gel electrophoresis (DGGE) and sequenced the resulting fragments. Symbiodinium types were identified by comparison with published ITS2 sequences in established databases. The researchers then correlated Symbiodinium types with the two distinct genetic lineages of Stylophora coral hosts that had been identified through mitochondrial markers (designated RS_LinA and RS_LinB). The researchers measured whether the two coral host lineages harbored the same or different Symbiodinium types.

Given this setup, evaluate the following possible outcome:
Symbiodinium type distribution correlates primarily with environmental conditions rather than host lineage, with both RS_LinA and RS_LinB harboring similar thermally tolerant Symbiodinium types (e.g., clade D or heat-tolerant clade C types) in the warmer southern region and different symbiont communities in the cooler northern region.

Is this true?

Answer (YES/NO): NO